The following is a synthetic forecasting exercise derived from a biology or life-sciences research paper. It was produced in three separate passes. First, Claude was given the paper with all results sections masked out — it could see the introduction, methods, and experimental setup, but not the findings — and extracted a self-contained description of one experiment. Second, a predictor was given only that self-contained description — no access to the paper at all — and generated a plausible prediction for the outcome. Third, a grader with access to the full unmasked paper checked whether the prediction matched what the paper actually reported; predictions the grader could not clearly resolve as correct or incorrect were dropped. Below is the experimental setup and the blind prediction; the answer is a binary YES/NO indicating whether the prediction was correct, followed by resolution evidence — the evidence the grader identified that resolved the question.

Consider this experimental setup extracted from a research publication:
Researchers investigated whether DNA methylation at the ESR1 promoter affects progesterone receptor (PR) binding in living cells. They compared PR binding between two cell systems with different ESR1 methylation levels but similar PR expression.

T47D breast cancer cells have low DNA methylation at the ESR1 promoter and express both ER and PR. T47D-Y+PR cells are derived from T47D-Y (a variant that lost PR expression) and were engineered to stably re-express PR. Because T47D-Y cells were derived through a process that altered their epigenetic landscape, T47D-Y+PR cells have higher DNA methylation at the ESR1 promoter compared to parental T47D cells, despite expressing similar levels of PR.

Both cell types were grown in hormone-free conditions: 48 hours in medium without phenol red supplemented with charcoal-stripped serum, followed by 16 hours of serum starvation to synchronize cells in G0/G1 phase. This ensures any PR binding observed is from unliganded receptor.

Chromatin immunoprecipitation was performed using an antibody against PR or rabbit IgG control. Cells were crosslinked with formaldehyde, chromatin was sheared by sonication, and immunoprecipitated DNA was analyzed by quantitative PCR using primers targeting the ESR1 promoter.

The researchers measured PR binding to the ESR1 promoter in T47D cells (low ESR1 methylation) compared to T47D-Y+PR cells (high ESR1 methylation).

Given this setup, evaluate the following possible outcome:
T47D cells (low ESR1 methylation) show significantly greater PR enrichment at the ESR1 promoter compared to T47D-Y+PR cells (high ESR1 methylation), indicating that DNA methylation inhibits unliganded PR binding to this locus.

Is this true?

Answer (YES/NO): YES